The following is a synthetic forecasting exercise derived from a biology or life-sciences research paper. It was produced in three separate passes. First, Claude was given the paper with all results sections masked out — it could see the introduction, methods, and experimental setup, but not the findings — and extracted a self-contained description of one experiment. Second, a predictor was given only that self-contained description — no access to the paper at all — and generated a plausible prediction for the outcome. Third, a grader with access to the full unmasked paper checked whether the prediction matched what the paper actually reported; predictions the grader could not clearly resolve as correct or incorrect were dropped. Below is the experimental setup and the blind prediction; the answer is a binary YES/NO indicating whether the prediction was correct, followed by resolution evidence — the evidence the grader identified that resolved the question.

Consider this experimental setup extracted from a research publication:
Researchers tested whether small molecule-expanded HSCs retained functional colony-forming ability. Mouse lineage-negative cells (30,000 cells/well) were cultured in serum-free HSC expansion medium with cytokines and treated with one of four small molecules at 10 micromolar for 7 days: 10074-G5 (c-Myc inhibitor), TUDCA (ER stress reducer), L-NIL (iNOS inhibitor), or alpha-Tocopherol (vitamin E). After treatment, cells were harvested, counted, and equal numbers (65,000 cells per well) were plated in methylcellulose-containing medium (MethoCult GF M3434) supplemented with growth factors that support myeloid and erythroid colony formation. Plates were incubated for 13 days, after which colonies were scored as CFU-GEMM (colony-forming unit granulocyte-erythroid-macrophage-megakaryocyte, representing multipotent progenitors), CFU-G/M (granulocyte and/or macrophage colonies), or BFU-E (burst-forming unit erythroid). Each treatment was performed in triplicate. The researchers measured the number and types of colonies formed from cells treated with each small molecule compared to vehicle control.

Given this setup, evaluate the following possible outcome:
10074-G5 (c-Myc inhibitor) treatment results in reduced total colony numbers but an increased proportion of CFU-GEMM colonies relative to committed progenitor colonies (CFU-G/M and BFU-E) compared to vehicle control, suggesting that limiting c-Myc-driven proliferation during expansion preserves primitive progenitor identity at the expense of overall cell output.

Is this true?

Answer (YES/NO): NO